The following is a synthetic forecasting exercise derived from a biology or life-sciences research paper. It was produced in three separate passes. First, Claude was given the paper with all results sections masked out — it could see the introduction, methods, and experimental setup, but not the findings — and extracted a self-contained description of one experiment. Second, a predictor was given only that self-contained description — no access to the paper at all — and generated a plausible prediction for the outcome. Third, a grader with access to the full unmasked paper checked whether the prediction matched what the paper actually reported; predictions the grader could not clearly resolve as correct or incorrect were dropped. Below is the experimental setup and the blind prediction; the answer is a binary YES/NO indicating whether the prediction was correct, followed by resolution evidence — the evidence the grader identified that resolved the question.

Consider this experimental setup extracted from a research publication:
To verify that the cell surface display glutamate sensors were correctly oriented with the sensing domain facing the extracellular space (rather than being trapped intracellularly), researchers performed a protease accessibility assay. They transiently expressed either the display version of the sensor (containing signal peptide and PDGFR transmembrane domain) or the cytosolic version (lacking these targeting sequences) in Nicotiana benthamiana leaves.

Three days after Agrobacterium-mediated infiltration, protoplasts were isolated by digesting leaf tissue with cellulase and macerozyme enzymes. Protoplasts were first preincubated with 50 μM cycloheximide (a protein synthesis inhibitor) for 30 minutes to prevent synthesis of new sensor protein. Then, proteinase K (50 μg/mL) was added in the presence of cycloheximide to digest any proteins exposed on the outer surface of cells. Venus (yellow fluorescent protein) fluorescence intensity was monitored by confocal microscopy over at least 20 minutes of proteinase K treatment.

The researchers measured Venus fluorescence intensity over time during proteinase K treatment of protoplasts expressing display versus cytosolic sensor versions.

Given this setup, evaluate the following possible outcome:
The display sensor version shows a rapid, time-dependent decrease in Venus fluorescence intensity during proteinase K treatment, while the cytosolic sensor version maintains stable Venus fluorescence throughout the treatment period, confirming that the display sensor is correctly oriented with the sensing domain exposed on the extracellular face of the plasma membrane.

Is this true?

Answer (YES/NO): YES